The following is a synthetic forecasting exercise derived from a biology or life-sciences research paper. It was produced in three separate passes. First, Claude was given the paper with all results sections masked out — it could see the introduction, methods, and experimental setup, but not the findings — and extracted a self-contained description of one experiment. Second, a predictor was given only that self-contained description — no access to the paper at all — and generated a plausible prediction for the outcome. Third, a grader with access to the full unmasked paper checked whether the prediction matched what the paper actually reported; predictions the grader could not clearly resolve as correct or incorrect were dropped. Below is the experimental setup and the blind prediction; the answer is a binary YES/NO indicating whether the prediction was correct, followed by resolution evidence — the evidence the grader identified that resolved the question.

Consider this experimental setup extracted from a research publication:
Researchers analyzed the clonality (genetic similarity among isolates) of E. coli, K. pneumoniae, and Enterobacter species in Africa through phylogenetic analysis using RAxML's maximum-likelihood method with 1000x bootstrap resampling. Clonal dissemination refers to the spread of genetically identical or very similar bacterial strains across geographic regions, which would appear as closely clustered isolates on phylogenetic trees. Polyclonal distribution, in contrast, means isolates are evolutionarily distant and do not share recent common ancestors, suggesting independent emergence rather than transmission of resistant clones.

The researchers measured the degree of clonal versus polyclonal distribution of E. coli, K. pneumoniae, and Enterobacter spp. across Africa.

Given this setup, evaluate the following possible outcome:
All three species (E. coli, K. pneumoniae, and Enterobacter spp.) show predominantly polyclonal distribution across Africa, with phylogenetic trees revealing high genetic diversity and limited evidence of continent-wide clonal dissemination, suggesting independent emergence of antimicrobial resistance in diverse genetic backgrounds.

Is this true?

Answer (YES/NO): YES